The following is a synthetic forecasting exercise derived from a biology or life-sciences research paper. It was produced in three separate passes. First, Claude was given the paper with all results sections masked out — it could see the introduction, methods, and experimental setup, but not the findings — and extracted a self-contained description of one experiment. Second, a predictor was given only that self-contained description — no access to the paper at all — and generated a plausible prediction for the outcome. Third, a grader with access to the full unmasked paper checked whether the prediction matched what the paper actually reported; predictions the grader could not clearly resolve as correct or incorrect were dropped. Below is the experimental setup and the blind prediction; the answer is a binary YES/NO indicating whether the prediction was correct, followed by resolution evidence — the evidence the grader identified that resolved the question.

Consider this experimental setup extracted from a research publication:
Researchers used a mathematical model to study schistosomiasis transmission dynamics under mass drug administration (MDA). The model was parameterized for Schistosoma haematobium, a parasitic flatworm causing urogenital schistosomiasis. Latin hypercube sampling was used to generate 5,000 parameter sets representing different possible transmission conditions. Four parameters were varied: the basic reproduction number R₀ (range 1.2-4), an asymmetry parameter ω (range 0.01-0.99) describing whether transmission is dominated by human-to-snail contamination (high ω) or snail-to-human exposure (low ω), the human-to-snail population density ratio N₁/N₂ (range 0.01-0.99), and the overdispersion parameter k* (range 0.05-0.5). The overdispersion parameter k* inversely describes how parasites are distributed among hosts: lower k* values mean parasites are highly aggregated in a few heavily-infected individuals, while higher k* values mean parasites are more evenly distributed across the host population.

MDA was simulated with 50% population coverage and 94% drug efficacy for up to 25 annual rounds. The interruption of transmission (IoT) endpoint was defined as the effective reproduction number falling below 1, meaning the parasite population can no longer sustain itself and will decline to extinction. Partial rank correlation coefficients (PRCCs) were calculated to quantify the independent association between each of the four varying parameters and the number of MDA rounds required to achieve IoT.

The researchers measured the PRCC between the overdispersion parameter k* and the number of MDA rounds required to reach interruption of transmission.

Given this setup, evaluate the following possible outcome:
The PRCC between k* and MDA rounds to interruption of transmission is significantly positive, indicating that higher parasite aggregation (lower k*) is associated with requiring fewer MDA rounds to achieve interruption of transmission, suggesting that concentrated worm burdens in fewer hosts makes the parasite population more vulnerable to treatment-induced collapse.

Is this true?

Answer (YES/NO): NO